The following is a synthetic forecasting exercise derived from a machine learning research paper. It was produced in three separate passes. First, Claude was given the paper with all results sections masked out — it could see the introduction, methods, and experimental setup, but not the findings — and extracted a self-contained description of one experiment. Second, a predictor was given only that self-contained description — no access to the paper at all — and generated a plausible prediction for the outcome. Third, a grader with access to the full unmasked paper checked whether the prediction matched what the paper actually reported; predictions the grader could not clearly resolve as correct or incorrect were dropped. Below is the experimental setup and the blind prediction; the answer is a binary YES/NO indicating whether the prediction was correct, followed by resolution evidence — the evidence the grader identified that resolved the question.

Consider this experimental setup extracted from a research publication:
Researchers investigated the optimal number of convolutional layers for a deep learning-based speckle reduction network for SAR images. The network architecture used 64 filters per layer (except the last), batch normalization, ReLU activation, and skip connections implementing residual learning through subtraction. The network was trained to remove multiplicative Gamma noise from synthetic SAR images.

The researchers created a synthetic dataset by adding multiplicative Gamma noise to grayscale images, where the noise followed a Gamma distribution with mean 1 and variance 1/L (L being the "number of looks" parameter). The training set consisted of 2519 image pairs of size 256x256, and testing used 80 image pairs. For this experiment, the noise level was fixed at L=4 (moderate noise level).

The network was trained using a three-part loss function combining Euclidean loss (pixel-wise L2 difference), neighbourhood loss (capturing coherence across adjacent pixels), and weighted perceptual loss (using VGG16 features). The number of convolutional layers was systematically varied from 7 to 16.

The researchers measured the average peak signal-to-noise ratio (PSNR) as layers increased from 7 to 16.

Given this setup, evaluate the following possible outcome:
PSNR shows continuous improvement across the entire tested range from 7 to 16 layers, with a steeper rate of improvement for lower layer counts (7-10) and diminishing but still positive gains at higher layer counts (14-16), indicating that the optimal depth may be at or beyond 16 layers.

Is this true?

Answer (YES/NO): NO